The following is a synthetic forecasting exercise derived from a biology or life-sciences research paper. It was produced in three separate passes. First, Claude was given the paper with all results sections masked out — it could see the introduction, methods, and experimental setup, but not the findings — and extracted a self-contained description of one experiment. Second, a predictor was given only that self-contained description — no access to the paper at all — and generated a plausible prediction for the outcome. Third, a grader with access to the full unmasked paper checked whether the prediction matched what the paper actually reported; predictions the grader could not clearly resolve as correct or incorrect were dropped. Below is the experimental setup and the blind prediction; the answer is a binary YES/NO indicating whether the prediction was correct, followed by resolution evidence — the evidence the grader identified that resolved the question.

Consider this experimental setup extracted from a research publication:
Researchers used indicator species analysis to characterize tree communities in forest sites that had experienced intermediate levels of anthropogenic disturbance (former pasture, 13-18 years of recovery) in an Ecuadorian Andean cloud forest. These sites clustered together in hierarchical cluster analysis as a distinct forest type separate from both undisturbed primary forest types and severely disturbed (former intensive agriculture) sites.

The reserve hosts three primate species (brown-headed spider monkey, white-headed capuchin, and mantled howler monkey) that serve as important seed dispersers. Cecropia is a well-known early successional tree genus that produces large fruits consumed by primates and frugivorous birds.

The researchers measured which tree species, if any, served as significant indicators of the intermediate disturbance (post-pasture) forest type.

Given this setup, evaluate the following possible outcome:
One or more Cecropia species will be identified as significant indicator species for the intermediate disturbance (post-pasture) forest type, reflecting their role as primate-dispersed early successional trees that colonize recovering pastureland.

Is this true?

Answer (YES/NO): YES